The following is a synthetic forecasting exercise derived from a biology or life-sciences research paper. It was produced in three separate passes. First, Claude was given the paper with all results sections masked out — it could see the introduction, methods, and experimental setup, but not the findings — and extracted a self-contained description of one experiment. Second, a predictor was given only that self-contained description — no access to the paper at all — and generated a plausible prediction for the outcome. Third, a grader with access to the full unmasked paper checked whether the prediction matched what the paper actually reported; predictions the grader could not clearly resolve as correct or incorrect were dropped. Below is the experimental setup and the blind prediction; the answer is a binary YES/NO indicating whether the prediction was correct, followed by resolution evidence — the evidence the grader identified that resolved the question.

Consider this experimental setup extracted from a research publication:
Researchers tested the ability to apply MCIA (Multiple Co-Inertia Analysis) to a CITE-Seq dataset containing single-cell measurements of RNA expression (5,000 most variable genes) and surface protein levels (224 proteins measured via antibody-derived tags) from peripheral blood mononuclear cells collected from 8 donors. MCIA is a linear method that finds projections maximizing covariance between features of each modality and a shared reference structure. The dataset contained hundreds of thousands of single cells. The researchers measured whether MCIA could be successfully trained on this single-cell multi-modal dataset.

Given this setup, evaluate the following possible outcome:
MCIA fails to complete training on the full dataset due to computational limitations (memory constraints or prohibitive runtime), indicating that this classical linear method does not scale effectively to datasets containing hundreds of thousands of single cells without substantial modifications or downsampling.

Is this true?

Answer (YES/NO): YES